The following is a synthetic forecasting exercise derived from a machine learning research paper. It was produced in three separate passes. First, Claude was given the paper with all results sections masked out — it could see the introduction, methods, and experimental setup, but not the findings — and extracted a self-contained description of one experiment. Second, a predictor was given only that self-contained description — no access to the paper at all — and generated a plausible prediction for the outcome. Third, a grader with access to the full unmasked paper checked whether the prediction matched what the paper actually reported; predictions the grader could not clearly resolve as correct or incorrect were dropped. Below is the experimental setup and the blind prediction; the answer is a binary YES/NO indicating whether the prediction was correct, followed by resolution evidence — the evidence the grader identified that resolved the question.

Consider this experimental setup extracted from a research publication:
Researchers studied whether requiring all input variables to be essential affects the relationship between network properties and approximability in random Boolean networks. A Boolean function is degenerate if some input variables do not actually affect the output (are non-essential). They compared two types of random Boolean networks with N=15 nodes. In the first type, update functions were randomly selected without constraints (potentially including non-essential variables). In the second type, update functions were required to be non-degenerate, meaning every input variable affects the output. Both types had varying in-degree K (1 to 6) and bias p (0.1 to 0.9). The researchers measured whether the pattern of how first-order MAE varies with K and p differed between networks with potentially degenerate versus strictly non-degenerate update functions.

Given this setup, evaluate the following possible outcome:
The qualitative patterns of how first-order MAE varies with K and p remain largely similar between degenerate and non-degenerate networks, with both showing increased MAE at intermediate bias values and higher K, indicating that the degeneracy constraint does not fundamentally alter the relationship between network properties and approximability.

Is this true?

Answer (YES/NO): YES